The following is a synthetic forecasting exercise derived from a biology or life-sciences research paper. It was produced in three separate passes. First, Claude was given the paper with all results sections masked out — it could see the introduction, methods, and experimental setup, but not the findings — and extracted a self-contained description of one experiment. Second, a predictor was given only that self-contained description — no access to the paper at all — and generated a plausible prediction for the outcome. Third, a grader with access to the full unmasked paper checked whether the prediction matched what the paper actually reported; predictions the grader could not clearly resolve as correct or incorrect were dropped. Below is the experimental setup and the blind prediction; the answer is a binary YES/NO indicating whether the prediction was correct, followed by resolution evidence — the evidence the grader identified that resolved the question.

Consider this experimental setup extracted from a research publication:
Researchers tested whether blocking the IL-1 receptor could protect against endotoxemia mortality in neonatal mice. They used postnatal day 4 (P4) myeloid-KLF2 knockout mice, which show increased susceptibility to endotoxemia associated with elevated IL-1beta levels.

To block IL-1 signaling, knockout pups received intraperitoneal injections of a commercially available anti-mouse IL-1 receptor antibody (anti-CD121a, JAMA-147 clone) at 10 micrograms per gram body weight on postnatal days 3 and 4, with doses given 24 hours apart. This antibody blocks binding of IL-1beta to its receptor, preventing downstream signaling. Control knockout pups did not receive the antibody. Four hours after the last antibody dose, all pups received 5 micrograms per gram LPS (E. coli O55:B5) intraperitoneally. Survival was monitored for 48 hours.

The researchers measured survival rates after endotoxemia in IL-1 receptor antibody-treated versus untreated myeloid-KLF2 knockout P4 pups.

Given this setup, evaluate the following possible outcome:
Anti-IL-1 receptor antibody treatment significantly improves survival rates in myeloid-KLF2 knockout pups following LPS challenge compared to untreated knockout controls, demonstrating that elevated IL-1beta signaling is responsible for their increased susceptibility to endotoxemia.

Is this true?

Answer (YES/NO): YES